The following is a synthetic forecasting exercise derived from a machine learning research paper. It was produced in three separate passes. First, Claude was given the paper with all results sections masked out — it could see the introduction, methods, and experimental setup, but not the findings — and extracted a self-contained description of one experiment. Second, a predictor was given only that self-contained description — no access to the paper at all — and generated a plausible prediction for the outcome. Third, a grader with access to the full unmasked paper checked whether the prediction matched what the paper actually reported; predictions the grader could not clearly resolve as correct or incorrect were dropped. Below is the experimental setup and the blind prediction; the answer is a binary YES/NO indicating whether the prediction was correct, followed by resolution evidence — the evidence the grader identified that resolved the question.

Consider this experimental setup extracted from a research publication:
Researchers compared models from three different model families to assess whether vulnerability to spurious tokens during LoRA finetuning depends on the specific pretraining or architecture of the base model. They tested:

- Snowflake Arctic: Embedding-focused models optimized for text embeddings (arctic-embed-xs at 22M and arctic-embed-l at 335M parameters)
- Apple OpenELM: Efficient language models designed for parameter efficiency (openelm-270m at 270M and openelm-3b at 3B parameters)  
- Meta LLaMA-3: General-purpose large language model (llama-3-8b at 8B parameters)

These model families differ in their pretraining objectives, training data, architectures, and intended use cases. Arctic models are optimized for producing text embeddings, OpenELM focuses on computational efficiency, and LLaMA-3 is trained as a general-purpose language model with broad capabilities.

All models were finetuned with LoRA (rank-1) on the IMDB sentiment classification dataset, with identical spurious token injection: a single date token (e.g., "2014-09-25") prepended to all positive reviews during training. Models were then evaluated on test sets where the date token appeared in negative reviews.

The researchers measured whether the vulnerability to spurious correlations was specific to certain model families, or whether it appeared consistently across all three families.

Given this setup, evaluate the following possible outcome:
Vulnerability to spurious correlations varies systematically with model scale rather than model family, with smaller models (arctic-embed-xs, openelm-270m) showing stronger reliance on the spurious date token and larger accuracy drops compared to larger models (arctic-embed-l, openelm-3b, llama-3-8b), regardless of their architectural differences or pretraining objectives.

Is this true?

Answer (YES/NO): NO